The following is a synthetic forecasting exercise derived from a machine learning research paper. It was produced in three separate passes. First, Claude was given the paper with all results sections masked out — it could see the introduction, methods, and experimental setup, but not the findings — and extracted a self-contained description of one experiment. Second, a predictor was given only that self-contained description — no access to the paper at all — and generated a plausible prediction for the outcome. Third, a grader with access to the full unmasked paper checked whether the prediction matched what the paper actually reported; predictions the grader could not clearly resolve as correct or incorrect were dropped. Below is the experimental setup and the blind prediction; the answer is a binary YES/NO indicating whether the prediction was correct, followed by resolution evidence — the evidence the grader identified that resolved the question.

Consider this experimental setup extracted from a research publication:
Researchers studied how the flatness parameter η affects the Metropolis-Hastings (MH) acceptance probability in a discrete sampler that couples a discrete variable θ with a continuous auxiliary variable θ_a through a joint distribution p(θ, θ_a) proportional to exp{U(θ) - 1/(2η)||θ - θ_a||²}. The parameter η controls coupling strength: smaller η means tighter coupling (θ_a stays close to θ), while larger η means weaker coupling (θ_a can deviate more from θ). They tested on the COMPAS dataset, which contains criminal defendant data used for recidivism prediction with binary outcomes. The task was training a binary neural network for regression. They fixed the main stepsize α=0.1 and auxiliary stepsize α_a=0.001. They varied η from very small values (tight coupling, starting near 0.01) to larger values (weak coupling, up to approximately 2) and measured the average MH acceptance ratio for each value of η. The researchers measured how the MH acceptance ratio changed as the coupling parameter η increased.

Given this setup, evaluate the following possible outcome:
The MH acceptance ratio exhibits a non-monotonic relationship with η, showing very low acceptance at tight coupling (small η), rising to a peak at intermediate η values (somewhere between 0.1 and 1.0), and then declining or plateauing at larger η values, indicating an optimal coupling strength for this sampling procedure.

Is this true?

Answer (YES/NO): NO